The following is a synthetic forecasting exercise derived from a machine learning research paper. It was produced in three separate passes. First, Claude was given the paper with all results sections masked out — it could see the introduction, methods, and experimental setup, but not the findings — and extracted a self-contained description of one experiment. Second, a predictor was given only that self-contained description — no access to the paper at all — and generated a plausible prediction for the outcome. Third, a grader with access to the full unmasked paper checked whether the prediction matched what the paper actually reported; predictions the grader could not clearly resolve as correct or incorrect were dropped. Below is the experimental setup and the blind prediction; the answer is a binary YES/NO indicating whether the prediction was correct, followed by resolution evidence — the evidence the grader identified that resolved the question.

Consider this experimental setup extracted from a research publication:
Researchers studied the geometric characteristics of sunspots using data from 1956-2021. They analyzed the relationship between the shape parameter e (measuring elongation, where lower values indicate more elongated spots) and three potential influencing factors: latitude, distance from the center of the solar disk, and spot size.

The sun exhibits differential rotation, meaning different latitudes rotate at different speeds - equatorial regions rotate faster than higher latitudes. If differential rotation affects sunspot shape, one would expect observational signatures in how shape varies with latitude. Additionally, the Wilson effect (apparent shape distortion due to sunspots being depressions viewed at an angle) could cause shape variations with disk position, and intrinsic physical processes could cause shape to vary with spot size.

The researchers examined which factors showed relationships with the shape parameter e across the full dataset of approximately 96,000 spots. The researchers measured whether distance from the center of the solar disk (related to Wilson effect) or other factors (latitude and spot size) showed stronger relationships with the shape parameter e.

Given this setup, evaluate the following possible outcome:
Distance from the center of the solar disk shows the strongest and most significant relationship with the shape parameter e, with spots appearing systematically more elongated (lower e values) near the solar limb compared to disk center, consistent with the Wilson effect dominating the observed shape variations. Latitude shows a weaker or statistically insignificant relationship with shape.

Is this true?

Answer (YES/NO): NO